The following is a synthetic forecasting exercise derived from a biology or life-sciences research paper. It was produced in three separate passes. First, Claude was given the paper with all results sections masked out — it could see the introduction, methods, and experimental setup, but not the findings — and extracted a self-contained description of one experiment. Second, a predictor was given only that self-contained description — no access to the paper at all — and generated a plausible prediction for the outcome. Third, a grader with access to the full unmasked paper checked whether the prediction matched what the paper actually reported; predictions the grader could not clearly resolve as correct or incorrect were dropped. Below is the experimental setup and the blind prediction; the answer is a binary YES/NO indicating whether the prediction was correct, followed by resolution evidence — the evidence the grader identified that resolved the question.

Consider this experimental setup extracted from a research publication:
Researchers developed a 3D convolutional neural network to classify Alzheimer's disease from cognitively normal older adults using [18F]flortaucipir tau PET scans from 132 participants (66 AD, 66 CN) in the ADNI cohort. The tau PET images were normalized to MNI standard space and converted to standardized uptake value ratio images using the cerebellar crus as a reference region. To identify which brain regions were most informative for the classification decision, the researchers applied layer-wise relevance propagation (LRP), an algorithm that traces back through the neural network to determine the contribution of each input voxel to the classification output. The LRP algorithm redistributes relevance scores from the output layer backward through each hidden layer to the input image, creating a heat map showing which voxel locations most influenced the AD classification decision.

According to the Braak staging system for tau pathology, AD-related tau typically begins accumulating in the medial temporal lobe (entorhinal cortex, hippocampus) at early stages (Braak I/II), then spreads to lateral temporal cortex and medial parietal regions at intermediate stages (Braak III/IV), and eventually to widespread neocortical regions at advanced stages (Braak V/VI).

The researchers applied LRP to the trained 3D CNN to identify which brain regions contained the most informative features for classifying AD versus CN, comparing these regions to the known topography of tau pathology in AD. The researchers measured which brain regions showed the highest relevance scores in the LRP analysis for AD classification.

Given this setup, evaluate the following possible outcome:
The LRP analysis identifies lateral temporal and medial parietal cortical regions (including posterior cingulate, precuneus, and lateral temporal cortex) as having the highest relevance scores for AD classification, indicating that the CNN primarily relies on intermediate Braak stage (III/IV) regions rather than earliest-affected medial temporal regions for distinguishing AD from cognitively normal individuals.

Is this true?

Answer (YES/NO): NO